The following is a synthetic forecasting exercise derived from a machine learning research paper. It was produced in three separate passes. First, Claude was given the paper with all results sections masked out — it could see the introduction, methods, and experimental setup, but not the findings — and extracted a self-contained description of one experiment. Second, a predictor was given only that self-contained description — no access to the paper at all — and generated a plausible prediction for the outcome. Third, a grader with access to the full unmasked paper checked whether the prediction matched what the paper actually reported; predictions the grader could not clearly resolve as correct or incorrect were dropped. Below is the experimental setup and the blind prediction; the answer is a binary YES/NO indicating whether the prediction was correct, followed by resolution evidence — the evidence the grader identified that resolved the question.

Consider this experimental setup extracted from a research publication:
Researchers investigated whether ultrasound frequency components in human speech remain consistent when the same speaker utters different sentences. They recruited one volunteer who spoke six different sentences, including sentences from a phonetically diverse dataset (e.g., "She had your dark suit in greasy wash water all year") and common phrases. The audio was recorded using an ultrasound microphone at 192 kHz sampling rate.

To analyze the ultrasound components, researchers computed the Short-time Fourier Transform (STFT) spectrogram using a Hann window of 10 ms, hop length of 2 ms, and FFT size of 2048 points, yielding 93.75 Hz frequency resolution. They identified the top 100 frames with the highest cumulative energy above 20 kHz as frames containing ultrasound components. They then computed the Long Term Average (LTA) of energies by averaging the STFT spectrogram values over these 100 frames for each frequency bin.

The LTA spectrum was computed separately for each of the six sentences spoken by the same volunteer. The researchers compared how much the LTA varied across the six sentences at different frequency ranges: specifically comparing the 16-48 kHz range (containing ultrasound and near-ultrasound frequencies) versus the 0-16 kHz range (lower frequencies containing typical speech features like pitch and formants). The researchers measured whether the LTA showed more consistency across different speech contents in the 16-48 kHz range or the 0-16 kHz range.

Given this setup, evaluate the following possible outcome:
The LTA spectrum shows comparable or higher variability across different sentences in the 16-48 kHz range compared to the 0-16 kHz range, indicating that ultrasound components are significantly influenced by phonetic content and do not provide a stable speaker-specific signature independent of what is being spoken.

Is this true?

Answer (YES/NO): NO